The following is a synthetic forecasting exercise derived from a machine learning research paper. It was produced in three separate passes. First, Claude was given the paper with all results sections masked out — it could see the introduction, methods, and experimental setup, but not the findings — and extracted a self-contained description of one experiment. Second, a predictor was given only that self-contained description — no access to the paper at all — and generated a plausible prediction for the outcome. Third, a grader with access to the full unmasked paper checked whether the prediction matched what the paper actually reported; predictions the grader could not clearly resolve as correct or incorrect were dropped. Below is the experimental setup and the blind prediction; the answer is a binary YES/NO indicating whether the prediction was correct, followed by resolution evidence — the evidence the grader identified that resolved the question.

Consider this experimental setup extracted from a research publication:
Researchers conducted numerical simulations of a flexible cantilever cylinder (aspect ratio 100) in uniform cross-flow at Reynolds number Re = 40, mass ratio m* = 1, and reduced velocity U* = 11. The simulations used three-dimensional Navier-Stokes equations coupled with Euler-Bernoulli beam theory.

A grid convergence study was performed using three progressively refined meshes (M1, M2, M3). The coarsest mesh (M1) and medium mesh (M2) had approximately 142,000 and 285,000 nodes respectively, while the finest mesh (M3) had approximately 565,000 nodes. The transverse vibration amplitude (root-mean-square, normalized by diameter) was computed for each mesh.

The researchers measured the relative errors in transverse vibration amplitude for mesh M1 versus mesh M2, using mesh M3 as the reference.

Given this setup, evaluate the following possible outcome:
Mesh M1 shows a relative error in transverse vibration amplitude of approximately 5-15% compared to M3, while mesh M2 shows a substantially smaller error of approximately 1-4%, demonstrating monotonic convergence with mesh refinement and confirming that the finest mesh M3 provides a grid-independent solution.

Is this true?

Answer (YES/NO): NO